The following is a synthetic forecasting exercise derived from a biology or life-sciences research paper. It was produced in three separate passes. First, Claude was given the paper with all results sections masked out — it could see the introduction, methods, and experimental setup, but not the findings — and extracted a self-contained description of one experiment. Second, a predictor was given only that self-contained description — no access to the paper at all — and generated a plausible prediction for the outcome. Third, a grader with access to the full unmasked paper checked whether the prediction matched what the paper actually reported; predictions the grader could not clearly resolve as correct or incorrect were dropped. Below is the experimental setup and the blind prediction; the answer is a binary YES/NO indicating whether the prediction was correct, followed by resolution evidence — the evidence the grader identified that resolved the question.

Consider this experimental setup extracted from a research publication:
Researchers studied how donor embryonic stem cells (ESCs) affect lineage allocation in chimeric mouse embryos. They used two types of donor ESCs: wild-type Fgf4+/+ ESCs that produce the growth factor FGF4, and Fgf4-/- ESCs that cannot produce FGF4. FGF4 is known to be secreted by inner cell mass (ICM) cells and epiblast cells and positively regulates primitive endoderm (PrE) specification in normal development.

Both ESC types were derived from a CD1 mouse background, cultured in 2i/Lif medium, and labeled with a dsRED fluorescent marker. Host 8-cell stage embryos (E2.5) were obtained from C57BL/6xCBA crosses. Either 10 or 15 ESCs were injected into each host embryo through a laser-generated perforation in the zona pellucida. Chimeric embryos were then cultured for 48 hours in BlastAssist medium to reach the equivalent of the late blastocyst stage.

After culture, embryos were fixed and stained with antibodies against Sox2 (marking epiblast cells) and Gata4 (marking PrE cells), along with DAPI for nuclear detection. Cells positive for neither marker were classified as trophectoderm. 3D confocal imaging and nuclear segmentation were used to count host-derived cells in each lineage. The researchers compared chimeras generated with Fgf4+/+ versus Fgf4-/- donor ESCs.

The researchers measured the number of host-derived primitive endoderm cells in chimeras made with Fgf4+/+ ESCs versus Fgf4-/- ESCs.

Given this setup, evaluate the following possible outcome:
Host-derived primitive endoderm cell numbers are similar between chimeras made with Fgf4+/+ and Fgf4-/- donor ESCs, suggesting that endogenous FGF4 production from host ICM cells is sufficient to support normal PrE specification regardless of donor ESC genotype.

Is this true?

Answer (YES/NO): NO